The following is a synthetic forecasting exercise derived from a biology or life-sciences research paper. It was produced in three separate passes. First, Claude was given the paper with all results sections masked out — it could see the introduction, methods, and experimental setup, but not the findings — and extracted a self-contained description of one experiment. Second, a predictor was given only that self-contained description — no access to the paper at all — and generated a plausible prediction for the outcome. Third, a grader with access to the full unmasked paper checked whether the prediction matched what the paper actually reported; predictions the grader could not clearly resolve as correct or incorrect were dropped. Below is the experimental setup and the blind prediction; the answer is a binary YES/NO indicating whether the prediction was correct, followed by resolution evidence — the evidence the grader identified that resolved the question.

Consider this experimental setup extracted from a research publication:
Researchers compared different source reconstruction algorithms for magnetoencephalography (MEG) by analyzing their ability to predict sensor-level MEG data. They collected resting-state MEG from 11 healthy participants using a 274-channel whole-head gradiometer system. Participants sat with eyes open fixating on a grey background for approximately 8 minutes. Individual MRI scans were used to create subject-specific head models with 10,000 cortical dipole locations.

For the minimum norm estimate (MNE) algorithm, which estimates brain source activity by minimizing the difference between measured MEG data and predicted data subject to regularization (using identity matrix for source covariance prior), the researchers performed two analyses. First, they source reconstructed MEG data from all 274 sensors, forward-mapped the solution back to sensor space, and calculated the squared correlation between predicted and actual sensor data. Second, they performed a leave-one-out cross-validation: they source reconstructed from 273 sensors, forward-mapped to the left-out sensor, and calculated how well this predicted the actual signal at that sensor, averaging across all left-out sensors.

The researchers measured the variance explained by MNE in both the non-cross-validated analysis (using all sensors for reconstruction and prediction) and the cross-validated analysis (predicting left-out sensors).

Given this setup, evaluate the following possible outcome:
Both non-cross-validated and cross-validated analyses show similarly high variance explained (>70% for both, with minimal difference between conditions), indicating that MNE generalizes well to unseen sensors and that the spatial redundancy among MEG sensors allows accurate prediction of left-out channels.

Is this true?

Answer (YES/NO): NO